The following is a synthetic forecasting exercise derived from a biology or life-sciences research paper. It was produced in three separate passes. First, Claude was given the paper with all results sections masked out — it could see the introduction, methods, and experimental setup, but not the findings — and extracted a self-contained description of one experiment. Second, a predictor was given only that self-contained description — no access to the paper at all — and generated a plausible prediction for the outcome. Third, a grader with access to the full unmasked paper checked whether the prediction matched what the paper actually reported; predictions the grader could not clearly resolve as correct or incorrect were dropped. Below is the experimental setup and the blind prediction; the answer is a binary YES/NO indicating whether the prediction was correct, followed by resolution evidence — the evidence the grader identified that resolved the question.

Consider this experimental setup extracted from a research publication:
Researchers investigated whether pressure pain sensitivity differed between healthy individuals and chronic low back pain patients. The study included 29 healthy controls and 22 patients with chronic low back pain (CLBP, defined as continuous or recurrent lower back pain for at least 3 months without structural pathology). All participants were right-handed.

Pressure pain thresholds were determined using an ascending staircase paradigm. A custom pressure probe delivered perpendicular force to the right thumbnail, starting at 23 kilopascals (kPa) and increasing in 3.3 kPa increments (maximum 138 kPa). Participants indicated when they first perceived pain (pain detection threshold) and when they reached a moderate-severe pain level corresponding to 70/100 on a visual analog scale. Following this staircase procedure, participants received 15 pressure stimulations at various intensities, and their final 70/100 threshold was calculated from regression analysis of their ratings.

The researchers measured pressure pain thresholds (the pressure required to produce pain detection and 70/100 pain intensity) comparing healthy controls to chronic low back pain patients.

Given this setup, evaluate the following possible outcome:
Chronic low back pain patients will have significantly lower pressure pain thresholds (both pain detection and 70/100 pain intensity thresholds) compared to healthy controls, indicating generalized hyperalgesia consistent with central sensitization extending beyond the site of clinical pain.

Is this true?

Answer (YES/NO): NO